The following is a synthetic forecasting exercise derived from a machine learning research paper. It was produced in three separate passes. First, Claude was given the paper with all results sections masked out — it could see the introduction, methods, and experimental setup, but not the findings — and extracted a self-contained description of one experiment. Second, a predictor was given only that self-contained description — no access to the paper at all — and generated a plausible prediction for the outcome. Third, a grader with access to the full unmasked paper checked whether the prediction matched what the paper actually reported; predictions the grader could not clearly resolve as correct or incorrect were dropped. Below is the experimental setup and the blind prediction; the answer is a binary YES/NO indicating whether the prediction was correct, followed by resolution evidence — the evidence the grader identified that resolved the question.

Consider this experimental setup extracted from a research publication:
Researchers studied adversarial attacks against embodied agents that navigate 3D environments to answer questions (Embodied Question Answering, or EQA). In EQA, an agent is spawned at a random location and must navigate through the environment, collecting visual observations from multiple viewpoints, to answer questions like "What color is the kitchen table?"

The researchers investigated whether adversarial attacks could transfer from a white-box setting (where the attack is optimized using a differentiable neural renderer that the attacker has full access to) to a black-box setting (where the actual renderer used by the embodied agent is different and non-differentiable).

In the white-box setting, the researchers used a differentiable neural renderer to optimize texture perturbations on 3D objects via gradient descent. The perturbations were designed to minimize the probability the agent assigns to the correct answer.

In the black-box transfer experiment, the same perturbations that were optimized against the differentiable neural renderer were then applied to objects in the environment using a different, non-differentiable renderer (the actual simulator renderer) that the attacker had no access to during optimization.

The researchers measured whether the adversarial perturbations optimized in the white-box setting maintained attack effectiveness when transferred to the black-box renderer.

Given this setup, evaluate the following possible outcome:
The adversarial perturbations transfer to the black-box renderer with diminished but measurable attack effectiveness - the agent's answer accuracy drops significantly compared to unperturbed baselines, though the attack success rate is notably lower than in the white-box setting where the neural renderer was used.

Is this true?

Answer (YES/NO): YES